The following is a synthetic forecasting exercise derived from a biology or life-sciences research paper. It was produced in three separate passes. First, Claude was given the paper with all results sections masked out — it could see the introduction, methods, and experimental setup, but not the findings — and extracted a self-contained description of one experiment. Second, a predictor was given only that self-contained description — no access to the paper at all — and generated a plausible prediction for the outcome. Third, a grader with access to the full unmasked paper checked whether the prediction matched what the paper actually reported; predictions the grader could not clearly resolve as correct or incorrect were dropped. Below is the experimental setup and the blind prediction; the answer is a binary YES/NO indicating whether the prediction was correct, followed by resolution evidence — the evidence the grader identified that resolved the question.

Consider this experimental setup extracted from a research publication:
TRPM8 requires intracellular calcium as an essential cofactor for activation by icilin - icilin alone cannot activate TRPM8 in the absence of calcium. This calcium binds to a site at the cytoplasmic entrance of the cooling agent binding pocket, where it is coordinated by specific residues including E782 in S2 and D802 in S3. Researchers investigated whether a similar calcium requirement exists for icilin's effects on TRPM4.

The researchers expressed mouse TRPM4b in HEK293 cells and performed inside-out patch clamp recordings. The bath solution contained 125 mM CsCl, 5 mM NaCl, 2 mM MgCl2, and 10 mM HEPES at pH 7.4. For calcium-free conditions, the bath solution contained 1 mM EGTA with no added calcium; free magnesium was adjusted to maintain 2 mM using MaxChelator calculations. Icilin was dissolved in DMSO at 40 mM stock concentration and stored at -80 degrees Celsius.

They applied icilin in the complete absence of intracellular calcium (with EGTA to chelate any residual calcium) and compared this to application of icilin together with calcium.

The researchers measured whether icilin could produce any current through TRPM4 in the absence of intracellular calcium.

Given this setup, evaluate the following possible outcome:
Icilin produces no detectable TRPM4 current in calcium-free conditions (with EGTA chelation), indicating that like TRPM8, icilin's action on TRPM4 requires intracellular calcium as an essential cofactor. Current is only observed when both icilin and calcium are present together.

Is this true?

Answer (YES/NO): YES